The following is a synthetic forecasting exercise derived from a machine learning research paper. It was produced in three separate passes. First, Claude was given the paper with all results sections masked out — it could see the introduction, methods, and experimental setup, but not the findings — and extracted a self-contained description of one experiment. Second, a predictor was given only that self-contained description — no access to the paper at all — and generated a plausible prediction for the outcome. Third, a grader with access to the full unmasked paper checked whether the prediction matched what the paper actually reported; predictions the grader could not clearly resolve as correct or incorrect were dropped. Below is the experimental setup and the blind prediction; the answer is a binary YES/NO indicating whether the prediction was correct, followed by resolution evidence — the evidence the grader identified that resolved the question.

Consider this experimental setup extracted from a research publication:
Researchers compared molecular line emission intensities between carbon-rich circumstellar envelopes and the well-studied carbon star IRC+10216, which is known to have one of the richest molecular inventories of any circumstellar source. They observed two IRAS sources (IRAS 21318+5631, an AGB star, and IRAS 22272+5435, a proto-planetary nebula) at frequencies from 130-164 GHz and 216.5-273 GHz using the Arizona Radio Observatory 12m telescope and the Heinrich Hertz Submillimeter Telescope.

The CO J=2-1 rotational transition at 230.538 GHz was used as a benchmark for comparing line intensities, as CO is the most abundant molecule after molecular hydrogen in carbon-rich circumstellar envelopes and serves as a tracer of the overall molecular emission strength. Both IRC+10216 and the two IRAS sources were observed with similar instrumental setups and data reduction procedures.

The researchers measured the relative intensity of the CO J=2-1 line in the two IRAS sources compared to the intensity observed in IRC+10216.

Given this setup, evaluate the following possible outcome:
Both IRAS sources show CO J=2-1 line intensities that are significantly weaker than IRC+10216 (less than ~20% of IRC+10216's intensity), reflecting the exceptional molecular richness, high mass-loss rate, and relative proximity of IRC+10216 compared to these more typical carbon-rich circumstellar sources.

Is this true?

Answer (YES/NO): YES